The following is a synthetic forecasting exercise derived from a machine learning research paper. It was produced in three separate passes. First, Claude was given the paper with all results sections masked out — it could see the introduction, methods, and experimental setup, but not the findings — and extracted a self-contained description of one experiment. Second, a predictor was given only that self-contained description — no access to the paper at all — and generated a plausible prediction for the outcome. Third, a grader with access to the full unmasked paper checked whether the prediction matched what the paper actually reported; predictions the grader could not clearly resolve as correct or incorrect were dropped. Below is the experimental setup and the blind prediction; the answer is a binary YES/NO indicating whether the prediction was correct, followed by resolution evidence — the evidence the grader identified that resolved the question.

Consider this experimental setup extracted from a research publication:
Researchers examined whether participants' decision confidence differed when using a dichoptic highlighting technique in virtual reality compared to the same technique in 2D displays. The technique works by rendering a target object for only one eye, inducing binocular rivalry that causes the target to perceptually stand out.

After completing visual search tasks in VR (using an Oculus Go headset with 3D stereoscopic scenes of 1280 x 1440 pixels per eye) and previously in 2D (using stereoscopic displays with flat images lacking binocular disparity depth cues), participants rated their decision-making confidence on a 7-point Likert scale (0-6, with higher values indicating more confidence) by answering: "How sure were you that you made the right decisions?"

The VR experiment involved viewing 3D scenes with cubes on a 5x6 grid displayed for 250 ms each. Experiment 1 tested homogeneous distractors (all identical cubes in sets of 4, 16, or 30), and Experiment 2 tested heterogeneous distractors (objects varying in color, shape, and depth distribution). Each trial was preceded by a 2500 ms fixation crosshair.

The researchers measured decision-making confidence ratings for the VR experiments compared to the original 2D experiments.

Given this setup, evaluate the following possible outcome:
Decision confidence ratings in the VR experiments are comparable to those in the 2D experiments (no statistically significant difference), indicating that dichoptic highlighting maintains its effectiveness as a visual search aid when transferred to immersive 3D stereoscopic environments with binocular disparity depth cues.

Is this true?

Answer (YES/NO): YES